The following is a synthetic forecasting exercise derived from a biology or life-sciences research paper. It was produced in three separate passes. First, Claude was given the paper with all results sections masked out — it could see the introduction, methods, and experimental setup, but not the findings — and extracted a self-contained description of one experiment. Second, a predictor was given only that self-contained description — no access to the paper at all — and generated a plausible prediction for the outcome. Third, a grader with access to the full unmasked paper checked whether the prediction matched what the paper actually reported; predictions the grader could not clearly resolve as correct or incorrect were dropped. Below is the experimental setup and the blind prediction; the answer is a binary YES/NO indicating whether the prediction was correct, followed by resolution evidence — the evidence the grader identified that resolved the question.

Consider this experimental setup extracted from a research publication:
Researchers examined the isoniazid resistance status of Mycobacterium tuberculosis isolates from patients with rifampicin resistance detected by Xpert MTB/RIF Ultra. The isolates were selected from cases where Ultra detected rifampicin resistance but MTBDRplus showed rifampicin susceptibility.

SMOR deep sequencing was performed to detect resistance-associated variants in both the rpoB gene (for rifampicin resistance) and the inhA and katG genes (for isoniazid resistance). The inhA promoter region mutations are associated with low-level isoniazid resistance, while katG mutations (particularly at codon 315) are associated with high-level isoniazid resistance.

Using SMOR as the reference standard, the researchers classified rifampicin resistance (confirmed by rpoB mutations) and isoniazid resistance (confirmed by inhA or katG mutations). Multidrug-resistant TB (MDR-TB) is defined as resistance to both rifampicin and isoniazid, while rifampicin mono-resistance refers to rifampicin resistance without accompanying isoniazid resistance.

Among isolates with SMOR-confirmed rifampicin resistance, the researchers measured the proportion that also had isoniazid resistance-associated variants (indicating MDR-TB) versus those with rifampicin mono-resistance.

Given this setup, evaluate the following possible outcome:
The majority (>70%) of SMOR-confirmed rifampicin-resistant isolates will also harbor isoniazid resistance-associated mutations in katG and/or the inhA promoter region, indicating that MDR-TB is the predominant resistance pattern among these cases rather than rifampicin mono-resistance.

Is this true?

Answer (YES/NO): NO